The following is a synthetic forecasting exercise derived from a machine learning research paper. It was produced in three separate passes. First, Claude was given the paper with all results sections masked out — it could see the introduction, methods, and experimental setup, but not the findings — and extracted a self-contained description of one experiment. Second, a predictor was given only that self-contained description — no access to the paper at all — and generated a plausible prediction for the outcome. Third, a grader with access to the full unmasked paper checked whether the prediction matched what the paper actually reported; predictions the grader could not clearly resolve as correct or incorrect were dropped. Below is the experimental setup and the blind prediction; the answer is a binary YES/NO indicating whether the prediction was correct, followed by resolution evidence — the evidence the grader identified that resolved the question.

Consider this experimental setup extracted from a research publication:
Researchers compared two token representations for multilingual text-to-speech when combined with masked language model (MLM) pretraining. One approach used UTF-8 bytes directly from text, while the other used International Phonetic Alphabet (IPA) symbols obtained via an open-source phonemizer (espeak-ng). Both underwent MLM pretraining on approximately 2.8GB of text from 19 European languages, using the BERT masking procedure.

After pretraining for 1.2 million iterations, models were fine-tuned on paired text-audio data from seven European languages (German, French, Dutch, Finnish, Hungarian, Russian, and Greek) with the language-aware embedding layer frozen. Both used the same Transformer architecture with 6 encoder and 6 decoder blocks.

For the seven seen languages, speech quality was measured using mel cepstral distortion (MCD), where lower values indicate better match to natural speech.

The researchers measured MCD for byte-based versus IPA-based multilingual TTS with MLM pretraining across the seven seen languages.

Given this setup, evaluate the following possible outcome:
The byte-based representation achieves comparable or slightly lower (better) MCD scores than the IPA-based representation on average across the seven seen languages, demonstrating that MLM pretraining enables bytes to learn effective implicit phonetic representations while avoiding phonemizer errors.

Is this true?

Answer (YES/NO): YES